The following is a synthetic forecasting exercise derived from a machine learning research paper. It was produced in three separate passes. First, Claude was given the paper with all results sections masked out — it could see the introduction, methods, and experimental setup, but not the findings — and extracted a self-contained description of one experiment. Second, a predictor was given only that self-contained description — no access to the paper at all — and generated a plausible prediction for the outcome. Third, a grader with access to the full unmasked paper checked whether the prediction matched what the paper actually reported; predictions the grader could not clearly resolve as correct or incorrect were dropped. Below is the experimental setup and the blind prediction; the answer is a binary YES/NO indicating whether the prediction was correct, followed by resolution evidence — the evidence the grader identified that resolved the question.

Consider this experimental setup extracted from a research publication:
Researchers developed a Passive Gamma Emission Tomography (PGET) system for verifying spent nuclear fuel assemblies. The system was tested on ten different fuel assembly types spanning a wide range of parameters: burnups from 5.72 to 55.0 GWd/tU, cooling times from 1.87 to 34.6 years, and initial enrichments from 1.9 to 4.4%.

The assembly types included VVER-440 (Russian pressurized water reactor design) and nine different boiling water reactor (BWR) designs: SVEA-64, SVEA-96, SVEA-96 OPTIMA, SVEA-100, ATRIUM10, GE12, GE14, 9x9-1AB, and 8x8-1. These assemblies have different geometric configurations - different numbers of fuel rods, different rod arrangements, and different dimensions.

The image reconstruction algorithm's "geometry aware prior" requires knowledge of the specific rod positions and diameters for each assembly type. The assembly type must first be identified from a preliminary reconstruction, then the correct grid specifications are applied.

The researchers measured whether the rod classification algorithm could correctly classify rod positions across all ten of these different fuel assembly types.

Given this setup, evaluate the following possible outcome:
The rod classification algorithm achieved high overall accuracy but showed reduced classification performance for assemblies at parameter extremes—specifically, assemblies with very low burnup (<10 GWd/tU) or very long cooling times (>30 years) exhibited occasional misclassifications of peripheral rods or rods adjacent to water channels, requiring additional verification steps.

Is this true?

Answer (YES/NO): NO